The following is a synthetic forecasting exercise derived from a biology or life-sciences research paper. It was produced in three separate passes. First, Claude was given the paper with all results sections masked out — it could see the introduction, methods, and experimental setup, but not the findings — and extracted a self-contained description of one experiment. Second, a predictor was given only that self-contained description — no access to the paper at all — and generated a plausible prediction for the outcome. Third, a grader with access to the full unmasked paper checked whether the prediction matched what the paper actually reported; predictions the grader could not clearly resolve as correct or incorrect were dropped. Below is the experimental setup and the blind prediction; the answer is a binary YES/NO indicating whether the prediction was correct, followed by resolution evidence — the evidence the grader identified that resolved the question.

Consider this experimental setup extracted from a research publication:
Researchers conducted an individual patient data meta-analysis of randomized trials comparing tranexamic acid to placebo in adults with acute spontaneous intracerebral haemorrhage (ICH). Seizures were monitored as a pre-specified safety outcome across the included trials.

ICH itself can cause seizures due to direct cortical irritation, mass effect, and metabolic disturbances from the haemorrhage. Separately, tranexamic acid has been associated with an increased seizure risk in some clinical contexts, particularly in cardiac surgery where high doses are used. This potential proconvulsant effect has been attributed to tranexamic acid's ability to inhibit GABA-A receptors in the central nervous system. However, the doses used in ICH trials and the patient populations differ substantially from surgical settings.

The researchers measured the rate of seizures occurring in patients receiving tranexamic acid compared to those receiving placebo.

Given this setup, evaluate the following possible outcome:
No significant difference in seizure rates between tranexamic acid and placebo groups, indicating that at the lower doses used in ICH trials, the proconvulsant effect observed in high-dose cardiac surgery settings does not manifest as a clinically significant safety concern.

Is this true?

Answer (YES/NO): YES